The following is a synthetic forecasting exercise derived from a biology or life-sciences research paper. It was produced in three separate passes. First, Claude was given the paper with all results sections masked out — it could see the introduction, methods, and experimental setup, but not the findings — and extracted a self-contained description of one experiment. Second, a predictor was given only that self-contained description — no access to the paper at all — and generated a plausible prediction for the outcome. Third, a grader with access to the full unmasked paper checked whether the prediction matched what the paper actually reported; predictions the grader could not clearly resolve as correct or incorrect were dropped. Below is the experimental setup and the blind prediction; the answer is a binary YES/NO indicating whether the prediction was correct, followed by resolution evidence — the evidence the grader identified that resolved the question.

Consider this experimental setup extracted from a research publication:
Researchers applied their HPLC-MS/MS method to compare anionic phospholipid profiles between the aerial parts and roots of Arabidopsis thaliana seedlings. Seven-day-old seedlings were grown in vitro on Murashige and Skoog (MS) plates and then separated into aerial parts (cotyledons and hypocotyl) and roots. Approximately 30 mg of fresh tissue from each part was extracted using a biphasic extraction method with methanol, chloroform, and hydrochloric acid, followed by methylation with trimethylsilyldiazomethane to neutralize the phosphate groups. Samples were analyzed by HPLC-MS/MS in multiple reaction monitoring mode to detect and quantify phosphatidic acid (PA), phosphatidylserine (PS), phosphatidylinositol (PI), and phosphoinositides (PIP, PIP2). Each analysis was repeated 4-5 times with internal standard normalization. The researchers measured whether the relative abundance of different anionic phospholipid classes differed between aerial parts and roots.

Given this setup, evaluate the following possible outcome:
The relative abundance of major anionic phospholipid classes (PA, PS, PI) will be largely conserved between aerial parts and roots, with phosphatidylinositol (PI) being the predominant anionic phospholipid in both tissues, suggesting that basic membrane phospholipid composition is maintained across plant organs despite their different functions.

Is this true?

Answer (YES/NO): NO